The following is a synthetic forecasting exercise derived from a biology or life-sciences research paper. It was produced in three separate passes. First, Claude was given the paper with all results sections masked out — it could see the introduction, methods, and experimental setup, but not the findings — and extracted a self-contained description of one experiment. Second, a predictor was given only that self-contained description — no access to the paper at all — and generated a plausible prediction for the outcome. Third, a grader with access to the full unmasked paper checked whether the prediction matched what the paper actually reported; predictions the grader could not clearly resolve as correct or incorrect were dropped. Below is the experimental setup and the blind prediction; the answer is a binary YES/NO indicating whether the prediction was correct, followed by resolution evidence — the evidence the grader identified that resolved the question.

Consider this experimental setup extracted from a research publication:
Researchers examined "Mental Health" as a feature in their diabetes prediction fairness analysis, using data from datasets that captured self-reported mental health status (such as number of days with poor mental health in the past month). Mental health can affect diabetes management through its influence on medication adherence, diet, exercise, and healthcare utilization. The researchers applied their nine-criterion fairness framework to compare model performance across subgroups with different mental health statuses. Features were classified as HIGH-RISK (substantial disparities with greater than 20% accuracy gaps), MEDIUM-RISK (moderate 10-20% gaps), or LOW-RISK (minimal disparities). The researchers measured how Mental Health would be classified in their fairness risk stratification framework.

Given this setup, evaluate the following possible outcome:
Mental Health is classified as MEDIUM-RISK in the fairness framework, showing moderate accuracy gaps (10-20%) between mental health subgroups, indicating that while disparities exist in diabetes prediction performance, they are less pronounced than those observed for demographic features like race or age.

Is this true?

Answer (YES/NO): NO